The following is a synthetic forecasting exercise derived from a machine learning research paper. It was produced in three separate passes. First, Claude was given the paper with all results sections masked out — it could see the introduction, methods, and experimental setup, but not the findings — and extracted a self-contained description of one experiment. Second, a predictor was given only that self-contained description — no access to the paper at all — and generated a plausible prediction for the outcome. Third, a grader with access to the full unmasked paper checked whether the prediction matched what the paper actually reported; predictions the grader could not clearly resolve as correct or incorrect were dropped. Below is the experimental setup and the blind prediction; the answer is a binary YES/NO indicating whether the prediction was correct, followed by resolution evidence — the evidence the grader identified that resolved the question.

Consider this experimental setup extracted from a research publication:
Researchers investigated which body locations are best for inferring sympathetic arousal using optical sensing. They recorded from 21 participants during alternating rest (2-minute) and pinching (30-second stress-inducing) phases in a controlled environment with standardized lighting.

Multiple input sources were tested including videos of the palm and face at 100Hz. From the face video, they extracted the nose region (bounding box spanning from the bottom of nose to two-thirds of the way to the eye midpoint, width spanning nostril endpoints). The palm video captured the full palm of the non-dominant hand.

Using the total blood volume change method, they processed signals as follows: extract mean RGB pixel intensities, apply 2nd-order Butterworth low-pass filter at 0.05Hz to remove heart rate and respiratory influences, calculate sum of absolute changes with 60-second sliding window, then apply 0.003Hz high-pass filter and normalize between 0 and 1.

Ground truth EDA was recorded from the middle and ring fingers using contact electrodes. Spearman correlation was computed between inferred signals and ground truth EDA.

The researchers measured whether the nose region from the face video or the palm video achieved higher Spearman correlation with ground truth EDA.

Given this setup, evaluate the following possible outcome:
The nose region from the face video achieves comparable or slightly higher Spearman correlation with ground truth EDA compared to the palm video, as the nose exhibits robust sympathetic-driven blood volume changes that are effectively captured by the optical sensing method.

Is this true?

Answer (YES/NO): NO